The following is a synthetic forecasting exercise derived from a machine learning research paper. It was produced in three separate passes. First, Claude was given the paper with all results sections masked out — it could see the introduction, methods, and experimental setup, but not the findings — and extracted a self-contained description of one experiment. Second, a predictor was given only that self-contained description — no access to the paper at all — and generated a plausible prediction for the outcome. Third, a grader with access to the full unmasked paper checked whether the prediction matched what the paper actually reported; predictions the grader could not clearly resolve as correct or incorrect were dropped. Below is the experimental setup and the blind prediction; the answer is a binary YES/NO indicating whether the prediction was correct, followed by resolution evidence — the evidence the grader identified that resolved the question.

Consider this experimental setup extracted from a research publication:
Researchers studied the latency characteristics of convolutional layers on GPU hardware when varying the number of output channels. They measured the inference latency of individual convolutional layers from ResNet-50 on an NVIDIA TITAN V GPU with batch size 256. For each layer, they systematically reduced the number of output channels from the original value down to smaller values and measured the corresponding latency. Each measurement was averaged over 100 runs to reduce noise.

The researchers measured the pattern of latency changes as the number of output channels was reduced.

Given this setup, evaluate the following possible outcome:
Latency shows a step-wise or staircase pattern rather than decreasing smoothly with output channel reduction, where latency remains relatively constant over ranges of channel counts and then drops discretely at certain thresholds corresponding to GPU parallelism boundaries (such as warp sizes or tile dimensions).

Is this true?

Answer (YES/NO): YES